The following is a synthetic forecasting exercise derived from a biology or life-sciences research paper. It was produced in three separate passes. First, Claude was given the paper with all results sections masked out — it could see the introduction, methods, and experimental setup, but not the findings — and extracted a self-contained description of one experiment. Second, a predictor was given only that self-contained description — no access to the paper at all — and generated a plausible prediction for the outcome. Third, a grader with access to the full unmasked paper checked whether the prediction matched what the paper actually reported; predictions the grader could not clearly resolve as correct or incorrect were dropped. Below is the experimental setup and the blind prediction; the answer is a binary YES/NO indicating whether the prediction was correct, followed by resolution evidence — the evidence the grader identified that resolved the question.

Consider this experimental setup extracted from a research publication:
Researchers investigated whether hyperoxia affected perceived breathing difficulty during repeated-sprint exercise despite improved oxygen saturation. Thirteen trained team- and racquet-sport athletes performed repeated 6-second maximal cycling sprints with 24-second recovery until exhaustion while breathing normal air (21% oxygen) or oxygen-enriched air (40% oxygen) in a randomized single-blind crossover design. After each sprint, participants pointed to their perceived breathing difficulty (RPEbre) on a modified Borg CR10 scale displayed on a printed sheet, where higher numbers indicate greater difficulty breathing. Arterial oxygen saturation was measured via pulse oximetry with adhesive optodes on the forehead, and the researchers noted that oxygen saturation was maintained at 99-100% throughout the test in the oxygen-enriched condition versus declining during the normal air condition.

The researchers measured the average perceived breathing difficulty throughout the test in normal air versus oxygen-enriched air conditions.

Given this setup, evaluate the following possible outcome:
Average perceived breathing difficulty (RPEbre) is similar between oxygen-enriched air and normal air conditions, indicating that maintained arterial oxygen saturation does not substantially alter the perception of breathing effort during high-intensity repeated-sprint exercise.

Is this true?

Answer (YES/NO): NO